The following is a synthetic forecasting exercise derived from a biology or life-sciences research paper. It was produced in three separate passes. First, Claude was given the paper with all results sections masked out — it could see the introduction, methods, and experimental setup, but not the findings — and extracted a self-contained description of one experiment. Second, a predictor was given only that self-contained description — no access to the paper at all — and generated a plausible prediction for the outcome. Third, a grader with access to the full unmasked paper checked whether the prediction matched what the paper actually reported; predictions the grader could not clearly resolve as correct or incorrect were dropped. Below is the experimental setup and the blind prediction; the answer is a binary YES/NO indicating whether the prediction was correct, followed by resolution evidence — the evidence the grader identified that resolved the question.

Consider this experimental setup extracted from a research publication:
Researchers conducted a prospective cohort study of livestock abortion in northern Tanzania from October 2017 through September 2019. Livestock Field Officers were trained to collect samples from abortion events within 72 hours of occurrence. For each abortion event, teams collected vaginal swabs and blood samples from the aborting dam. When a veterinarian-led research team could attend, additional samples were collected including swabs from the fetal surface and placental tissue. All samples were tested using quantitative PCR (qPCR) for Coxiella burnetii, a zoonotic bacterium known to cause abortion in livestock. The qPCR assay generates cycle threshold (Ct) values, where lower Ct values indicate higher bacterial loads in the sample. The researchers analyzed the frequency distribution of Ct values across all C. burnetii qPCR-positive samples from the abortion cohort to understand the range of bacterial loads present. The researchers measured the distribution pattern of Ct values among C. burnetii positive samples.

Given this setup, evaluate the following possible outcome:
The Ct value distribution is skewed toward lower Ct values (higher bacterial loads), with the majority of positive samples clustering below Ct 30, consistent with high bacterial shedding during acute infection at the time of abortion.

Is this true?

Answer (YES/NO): NO